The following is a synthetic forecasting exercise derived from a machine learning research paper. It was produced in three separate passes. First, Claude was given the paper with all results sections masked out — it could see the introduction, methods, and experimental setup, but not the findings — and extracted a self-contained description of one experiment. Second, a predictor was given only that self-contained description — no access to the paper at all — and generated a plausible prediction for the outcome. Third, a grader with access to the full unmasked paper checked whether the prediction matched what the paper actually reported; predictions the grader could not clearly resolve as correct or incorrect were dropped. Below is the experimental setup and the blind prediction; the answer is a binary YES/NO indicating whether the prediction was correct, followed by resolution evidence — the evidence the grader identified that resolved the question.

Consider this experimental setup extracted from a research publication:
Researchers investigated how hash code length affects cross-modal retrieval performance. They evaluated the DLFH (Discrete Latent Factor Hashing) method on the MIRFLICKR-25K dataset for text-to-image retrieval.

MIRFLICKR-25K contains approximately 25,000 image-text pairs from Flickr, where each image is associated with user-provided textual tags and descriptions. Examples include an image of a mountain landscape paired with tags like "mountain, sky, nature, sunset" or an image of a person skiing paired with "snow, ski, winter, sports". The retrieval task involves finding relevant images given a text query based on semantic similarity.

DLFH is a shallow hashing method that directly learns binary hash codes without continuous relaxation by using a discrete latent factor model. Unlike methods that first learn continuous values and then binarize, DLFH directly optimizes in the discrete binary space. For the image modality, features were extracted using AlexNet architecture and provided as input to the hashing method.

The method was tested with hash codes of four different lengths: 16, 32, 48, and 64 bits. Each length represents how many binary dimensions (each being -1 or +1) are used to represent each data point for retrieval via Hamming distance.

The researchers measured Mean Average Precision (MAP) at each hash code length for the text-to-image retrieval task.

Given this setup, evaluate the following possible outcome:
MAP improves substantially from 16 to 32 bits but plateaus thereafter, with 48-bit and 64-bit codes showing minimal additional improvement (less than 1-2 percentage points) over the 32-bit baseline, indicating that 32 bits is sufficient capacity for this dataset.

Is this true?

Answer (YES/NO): YES